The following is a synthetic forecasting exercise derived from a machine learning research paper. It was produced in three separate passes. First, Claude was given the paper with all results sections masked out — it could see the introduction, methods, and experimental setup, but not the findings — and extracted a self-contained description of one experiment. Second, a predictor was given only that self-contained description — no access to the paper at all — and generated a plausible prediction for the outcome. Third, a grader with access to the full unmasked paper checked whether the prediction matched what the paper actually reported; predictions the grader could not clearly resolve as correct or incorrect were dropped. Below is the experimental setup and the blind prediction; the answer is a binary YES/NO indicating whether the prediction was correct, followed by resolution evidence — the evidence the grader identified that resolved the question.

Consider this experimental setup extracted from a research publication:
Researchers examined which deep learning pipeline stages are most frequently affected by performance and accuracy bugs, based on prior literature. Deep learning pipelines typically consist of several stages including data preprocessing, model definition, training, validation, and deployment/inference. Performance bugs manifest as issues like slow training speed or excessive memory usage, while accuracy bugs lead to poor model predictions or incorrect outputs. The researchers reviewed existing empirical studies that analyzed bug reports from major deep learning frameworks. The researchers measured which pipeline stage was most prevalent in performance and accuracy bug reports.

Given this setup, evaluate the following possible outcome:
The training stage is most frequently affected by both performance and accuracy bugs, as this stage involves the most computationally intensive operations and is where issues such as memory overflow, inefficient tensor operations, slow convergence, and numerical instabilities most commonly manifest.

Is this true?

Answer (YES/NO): YES